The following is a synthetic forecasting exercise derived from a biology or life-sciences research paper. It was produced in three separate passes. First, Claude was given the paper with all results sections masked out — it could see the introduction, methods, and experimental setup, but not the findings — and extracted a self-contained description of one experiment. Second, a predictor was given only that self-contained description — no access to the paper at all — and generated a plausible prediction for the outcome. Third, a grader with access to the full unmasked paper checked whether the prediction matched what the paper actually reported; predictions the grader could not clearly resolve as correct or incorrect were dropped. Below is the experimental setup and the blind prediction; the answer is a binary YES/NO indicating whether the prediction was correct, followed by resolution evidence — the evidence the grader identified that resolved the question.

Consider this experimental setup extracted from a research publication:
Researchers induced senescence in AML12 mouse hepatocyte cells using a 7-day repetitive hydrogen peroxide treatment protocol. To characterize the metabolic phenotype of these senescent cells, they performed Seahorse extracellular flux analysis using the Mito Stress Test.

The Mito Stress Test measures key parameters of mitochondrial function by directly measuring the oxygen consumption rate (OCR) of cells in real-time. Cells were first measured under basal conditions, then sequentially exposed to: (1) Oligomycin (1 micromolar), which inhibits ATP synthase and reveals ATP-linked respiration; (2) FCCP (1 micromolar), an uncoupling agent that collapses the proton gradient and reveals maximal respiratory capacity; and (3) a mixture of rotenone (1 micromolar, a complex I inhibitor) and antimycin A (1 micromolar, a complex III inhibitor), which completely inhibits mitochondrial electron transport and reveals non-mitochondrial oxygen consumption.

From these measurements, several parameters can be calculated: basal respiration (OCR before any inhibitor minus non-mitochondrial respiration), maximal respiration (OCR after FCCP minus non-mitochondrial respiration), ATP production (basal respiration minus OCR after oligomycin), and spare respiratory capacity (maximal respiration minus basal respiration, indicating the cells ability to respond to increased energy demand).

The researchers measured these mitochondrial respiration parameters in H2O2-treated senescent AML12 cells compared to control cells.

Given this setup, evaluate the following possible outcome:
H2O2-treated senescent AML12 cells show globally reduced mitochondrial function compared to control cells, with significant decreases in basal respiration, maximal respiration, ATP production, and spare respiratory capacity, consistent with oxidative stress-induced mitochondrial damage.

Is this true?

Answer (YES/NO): NO